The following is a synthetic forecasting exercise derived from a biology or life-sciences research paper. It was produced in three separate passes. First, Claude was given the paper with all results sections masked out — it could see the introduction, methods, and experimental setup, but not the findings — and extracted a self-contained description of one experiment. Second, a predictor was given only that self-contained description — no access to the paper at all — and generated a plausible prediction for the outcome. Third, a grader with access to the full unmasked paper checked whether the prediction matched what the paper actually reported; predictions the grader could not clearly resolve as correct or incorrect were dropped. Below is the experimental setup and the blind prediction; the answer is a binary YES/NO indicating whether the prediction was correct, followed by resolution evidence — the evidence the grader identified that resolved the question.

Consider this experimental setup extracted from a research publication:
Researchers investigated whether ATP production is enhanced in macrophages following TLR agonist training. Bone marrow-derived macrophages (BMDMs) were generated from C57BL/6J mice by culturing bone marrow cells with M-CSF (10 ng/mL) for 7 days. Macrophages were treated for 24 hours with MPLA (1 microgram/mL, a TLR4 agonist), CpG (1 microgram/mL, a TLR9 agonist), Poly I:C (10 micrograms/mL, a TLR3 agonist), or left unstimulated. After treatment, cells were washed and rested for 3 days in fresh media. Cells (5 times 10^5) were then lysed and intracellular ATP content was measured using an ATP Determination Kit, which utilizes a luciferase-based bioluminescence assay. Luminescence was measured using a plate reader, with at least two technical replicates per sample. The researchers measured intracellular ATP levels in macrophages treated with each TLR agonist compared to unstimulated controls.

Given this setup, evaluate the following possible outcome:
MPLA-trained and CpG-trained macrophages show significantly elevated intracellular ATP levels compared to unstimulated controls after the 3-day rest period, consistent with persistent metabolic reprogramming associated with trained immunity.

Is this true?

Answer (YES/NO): NO